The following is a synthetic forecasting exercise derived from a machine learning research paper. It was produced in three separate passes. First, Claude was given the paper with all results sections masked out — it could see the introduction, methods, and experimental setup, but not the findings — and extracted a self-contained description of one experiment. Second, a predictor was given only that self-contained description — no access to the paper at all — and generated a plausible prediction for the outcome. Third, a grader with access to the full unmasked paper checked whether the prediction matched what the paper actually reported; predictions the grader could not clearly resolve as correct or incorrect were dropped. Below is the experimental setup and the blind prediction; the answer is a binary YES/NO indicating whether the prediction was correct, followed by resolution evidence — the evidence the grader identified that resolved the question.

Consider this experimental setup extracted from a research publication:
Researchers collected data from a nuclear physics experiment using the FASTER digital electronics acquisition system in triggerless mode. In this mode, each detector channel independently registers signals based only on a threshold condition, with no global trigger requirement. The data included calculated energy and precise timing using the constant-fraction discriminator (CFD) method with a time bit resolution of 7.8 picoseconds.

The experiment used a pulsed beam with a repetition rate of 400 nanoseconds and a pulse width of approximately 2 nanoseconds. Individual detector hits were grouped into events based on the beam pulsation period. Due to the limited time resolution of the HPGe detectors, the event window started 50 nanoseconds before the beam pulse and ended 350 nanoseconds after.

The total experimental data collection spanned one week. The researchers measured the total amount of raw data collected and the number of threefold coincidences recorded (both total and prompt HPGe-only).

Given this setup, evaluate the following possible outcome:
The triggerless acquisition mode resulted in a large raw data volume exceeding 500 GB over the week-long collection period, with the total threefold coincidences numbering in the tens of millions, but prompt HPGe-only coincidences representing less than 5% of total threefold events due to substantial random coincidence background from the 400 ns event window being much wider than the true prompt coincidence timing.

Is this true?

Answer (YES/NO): NO